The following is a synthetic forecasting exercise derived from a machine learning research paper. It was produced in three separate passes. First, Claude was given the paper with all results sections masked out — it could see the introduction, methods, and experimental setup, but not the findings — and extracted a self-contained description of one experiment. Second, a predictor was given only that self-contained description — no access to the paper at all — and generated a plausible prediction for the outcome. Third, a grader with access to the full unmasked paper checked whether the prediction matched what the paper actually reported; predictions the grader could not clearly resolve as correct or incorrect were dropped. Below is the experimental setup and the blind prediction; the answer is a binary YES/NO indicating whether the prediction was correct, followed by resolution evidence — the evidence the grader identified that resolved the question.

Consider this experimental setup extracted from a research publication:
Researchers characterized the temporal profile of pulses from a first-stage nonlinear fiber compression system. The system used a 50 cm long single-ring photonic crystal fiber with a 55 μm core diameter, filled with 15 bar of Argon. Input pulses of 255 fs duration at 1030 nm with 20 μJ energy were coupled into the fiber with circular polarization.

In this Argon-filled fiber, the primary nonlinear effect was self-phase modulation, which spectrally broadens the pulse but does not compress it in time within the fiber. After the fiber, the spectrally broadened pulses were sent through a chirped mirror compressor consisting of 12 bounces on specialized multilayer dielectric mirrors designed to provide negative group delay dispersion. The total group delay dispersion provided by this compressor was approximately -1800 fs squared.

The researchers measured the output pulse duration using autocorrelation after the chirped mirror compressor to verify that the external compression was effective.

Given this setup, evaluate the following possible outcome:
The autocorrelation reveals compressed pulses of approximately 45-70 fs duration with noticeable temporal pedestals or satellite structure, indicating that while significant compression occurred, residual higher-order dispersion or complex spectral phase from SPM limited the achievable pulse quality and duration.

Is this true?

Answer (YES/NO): NO